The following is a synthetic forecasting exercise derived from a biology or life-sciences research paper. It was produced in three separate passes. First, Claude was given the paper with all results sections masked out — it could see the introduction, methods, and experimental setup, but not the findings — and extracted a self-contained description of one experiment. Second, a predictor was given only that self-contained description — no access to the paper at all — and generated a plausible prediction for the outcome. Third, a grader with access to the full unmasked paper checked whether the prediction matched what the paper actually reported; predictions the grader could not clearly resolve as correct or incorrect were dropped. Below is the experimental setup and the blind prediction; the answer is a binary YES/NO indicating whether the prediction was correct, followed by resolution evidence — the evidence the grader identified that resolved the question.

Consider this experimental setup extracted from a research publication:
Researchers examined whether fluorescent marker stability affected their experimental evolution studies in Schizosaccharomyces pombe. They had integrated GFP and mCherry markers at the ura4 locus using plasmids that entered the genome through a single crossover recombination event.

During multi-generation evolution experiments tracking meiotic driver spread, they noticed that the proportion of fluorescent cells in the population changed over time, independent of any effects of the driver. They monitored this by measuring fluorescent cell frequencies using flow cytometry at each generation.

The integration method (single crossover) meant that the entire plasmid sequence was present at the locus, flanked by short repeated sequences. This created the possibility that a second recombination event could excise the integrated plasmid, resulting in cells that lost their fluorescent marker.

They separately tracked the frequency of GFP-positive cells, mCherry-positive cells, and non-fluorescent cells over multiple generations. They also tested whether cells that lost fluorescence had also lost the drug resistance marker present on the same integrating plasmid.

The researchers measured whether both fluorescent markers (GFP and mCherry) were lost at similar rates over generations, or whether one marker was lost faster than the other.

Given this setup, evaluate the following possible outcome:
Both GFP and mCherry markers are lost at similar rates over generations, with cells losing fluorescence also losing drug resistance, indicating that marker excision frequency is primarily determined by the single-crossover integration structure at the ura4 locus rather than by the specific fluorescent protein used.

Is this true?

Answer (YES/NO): NO